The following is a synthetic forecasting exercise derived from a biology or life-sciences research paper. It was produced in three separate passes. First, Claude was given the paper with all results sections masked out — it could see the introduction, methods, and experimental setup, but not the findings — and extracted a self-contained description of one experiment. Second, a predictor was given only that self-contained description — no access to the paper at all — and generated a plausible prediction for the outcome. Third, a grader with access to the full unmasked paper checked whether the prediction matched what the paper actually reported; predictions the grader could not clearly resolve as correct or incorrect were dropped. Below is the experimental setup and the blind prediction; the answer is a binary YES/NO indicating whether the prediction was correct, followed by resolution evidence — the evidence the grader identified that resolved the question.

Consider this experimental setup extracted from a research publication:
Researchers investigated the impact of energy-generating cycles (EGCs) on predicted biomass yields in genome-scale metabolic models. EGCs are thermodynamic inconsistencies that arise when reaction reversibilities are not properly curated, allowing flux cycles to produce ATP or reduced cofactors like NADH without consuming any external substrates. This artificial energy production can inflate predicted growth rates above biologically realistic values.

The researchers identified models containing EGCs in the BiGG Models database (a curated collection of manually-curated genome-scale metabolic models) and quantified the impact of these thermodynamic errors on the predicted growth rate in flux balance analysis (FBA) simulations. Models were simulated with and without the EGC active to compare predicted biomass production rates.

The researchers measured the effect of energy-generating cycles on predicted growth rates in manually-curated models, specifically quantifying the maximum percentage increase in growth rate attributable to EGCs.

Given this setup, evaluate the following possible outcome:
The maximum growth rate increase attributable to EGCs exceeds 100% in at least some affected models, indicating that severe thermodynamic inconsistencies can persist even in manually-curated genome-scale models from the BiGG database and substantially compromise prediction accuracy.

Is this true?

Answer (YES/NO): NO